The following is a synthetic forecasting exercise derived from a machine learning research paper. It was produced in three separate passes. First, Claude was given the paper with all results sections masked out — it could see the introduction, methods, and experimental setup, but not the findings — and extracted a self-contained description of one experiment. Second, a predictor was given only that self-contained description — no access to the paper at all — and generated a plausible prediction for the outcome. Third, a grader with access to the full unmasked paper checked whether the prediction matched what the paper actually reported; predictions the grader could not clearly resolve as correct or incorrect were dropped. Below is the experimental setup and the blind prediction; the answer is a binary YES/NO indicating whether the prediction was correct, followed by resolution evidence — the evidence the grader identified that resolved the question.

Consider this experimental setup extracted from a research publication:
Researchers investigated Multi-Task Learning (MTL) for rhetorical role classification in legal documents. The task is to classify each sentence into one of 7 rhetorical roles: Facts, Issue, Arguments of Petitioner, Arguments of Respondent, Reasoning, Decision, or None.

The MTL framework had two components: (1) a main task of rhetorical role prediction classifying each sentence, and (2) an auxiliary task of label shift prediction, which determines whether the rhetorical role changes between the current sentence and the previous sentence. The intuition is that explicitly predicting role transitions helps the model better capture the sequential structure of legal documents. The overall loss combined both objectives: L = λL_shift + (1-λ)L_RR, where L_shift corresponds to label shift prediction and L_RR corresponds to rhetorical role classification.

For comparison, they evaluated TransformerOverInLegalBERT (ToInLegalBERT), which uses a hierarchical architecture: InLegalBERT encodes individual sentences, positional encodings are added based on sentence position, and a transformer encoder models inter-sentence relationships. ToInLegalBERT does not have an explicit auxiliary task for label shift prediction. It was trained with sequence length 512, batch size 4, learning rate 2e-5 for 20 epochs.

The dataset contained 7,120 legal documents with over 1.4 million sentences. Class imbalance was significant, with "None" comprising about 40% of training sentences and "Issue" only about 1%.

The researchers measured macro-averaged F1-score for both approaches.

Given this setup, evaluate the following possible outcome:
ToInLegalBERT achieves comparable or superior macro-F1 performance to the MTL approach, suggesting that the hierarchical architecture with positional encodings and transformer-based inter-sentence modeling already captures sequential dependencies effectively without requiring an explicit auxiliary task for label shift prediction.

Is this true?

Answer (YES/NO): YES